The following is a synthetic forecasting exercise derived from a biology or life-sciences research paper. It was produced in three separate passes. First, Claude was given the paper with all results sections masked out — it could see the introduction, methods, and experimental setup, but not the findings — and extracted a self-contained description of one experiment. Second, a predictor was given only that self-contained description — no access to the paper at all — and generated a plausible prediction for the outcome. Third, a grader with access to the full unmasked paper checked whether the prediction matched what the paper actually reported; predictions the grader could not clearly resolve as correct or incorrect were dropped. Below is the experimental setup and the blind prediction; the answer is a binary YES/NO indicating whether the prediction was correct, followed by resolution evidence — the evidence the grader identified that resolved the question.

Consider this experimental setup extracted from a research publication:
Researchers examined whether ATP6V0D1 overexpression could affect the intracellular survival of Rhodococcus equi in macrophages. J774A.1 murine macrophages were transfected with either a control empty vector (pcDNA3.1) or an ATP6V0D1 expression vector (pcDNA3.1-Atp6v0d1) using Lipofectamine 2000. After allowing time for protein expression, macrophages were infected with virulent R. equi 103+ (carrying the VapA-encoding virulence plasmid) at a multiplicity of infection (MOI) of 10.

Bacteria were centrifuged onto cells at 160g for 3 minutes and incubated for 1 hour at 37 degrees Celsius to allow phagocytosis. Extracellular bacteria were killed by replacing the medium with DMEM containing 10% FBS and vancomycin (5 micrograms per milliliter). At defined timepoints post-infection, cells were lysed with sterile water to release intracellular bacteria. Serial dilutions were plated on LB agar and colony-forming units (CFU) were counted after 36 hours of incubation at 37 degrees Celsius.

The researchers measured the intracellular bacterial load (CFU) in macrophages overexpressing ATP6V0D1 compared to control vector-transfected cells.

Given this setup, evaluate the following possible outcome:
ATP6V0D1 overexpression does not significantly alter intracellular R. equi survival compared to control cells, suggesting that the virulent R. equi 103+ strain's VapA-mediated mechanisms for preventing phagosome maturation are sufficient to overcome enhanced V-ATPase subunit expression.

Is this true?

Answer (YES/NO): NO